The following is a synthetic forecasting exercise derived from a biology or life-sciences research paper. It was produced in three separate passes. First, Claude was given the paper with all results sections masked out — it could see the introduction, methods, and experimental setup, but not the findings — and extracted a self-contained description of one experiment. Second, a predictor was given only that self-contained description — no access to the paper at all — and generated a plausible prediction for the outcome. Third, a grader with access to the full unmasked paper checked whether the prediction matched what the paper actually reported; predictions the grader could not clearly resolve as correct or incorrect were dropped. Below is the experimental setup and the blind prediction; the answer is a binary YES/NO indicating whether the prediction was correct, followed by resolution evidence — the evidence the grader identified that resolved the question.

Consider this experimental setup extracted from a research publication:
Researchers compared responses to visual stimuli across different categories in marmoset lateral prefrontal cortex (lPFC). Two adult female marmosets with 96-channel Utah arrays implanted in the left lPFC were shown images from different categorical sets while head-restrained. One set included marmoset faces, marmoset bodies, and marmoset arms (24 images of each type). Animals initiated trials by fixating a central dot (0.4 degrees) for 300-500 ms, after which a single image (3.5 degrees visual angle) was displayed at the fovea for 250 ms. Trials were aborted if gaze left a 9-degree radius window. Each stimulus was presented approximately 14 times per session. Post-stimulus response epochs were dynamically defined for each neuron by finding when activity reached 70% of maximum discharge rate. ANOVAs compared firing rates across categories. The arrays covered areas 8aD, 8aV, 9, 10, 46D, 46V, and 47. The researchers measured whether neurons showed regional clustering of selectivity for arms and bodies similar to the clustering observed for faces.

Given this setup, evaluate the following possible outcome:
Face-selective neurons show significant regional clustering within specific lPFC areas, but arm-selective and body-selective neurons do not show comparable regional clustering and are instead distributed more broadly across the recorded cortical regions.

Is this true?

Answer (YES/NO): YES